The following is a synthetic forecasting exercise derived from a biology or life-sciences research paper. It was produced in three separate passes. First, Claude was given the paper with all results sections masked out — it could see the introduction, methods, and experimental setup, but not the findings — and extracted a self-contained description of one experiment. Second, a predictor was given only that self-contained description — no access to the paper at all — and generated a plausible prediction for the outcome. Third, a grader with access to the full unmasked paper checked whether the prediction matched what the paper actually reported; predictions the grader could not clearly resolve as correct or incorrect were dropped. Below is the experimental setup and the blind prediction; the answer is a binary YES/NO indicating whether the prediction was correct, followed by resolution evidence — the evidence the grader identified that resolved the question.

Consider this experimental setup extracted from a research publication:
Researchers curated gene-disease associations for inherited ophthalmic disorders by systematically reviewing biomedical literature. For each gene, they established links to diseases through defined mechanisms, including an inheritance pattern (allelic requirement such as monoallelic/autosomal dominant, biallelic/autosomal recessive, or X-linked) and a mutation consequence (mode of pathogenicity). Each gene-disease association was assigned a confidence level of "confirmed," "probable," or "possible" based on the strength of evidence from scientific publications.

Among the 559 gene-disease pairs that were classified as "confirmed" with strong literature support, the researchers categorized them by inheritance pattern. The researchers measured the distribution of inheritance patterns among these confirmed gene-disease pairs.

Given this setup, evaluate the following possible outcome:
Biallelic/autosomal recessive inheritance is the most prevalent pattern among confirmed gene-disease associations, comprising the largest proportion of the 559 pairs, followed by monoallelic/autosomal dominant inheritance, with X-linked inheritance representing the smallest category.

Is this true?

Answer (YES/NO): YES